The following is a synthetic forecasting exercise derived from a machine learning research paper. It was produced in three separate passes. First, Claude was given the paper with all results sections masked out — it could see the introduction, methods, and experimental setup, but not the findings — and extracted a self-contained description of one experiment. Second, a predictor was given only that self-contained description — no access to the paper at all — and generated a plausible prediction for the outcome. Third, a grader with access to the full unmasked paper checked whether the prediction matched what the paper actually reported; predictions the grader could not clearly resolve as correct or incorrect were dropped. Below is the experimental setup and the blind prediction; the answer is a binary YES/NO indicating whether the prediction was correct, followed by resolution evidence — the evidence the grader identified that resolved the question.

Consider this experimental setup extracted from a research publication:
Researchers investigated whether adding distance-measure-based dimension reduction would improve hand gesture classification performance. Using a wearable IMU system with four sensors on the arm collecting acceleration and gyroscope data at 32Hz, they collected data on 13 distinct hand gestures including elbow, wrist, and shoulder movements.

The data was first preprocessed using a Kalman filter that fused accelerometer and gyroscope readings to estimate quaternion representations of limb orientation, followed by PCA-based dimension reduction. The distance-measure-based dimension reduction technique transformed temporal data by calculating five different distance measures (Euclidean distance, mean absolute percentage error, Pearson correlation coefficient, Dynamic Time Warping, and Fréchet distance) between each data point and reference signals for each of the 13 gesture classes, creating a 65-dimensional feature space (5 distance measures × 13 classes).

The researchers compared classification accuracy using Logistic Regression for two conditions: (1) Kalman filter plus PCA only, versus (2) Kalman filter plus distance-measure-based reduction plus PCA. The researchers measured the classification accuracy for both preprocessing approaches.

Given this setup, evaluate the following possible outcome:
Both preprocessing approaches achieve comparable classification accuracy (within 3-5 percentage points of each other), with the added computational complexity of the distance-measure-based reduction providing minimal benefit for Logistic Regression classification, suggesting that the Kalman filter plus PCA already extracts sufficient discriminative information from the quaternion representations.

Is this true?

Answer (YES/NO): NO